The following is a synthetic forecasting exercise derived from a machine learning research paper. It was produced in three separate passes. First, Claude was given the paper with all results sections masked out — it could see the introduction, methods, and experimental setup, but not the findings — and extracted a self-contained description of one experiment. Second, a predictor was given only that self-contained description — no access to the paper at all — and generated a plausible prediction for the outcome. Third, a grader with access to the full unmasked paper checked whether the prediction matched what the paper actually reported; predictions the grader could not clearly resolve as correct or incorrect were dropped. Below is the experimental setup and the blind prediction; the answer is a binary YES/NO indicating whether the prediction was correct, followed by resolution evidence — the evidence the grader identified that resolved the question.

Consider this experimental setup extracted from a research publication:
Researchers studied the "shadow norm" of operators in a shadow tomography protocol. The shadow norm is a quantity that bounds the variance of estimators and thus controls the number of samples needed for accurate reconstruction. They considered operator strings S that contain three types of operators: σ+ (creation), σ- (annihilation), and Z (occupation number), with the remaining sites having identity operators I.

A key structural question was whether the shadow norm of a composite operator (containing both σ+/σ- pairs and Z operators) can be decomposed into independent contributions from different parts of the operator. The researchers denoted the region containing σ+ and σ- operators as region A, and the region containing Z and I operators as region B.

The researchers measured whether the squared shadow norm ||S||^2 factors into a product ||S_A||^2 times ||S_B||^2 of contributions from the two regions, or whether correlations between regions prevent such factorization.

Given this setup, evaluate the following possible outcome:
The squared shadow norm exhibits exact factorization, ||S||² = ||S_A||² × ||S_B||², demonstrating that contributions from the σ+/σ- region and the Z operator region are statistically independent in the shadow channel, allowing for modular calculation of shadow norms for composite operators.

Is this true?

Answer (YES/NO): YES